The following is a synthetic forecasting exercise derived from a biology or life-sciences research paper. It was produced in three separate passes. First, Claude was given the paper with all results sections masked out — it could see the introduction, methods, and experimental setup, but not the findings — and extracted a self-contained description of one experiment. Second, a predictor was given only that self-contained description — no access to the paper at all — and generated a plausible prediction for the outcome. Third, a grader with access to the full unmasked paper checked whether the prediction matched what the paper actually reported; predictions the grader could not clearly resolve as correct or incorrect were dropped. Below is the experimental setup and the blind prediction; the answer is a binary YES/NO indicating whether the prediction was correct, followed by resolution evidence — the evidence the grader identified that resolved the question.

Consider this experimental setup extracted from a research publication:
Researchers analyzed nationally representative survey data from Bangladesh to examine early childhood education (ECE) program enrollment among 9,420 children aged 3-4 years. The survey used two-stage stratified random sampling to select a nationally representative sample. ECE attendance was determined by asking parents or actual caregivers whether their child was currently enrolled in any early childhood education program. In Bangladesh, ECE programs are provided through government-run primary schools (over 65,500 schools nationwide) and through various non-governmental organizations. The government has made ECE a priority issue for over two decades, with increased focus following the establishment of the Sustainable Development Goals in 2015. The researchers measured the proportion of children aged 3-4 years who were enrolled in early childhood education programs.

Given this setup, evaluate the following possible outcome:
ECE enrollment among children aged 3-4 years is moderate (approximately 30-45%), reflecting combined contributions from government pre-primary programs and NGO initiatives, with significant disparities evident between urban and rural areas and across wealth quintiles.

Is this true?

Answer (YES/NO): NO